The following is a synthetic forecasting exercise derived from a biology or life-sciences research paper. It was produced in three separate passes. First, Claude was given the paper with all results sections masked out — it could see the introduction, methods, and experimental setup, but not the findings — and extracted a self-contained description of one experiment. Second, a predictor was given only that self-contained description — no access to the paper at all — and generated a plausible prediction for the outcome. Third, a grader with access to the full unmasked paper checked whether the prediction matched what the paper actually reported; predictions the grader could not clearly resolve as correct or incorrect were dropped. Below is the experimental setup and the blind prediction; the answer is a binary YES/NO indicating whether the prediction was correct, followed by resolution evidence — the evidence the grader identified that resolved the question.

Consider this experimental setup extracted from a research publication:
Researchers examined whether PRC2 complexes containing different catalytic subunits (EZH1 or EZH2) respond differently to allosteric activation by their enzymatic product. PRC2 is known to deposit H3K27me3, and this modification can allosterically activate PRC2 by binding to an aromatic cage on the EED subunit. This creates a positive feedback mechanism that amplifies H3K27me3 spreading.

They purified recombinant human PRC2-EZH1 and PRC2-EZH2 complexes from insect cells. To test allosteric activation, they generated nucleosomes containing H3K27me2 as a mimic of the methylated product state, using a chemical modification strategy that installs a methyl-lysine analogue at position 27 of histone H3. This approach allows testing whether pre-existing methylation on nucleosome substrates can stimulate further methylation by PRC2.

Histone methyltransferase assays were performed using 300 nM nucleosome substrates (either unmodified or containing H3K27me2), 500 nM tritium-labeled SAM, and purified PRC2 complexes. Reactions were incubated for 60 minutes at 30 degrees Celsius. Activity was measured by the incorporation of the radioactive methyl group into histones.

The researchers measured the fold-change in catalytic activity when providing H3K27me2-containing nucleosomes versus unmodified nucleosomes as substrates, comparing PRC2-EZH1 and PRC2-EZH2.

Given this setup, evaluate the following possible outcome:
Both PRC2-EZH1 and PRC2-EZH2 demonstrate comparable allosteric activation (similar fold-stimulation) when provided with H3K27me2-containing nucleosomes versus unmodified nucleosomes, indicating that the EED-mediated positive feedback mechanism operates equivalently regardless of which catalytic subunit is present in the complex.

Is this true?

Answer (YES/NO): NO